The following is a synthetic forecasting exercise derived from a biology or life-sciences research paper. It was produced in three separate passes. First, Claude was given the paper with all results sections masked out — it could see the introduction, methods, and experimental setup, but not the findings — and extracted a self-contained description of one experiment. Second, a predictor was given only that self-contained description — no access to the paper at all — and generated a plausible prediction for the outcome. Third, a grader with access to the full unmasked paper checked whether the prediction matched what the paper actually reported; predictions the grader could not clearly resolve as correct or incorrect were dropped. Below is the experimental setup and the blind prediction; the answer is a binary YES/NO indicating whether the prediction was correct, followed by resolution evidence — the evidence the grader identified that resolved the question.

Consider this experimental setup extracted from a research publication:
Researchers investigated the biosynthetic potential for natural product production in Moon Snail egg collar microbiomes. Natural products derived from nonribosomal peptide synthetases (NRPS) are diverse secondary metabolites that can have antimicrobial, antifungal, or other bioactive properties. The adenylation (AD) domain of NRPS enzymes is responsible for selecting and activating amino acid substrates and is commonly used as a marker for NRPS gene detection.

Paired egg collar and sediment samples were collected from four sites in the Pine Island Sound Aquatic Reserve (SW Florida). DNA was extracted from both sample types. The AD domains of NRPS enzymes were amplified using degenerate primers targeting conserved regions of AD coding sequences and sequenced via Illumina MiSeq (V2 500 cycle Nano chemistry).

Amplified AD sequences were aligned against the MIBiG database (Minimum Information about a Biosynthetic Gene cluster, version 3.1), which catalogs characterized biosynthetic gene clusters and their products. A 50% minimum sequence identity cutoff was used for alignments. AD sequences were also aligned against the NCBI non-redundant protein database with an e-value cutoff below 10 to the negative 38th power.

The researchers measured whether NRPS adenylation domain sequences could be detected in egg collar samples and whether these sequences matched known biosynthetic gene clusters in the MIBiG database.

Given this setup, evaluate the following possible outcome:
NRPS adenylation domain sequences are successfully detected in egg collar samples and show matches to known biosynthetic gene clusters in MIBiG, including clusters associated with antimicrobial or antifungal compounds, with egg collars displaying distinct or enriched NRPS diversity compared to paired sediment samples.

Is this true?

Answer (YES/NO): NO